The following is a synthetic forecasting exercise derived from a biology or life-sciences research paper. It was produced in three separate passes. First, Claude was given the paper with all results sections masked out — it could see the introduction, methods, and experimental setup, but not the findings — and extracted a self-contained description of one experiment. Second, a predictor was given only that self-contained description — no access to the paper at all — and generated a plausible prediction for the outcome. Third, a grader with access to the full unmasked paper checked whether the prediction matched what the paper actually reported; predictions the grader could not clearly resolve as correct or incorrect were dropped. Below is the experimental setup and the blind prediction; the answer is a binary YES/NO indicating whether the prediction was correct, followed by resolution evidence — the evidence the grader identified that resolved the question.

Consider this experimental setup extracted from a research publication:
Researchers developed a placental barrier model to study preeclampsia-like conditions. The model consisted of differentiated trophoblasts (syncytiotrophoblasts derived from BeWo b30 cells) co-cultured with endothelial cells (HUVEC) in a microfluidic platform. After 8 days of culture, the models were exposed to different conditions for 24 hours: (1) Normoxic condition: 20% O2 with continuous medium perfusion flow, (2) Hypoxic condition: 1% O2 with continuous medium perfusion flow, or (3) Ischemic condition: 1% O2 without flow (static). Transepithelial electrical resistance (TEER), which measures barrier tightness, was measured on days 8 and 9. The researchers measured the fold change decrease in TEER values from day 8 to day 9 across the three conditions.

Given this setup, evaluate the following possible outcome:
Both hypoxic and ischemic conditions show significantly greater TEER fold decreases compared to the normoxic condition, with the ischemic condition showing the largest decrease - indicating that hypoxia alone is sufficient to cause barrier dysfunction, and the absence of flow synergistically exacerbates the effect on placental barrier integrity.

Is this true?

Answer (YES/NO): NO